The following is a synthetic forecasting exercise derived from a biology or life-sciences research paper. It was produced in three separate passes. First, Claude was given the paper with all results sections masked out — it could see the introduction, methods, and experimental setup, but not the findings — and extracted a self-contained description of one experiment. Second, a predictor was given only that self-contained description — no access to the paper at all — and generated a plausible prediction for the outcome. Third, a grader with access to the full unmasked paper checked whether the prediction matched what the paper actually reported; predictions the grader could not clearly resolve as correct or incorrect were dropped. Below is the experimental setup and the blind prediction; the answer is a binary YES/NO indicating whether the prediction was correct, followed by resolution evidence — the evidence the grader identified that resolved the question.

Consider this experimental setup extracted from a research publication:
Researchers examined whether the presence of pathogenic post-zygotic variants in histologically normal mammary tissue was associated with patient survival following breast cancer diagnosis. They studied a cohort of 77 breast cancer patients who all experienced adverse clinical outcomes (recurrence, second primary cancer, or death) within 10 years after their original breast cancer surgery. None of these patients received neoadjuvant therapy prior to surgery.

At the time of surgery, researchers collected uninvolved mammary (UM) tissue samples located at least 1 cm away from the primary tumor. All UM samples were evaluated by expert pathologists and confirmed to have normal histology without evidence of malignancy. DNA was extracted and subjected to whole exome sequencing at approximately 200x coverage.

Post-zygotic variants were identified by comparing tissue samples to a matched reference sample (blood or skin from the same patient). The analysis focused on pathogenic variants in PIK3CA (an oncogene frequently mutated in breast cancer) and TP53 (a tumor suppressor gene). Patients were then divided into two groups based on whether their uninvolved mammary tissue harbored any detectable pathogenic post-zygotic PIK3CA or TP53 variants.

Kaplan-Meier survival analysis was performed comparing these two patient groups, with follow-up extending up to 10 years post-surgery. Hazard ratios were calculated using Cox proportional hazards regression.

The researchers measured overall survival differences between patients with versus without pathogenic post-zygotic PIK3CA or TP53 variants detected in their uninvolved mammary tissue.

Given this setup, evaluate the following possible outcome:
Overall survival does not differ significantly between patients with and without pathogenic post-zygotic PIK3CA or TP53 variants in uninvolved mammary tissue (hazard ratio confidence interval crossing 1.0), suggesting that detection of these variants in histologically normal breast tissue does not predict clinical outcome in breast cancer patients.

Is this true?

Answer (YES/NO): NO